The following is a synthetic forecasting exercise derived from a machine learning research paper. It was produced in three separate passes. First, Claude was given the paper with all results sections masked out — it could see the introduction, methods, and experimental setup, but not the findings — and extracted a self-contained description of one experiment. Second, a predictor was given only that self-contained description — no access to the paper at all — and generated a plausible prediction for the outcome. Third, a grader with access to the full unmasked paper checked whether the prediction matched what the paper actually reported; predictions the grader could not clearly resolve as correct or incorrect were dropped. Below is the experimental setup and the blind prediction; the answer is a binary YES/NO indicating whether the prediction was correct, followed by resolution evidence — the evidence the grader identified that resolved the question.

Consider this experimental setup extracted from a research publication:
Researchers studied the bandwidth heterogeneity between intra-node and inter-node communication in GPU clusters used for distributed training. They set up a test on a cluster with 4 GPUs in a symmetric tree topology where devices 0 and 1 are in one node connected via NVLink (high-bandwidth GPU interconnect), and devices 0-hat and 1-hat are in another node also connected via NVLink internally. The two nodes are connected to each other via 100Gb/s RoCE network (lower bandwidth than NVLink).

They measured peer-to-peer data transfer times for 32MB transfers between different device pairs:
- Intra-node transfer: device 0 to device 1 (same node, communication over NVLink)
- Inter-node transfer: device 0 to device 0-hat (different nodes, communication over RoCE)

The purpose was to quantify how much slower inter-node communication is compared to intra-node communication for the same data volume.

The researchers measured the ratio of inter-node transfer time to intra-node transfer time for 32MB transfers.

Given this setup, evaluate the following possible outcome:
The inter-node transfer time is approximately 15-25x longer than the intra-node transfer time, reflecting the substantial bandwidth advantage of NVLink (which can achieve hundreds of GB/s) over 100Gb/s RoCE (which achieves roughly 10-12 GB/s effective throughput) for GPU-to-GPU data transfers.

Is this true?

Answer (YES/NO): NO